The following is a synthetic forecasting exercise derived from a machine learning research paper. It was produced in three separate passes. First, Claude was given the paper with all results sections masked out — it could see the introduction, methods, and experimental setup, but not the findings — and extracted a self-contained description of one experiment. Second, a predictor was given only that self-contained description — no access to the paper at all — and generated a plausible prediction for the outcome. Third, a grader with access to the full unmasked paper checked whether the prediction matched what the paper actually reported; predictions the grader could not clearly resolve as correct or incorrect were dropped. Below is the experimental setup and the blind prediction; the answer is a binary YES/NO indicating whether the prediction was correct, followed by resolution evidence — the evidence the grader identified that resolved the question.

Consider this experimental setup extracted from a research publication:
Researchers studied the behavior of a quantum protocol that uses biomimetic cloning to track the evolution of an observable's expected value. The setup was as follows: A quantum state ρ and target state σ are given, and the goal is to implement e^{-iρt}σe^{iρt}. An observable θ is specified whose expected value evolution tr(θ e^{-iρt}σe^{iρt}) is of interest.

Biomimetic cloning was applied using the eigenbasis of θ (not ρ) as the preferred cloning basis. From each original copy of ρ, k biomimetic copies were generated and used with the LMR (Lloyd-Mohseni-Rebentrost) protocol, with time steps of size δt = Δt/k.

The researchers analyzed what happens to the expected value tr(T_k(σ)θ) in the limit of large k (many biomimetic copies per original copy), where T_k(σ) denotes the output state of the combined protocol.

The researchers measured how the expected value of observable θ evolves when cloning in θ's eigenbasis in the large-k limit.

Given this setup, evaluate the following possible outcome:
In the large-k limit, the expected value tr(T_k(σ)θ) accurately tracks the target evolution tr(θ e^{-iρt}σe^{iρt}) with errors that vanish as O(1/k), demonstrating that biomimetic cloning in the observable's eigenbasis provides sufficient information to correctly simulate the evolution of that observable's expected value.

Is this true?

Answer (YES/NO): NO